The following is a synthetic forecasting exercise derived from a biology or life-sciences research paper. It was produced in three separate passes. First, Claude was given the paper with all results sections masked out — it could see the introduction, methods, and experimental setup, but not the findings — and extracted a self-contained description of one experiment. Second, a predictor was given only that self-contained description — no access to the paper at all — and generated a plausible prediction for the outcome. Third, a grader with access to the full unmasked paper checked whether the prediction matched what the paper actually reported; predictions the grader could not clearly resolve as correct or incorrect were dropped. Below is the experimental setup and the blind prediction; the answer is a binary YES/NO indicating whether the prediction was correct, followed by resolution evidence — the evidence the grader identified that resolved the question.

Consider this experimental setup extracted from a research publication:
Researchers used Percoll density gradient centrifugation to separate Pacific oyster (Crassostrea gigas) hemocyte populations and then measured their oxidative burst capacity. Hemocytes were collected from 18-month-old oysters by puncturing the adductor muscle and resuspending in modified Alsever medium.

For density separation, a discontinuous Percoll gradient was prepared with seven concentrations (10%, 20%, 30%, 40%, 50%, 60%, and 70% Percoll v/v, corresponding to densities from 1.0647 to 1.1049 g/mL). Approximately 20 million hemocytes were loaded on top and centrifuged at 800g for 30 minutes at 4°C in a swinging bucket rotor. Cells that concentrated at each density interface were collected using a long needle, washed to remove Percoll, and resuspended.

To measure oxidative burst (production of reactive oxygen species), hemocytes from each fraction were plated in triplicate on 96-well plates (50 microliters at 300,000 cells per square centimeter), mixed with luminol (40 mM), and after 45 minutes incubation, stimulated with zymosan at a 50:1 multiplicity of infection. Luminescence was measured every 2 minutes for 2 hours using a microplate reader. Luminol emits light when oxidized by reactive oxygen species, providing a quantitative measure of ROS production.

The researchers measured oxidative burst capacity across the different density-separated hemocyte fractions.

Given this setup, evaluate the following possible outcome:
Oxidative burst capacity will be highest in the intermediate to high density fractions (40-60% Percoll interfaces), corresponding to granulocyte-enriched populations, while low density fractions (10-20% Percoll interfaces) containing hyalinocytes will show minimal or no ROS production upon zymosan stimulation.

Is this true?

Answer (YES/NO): NO